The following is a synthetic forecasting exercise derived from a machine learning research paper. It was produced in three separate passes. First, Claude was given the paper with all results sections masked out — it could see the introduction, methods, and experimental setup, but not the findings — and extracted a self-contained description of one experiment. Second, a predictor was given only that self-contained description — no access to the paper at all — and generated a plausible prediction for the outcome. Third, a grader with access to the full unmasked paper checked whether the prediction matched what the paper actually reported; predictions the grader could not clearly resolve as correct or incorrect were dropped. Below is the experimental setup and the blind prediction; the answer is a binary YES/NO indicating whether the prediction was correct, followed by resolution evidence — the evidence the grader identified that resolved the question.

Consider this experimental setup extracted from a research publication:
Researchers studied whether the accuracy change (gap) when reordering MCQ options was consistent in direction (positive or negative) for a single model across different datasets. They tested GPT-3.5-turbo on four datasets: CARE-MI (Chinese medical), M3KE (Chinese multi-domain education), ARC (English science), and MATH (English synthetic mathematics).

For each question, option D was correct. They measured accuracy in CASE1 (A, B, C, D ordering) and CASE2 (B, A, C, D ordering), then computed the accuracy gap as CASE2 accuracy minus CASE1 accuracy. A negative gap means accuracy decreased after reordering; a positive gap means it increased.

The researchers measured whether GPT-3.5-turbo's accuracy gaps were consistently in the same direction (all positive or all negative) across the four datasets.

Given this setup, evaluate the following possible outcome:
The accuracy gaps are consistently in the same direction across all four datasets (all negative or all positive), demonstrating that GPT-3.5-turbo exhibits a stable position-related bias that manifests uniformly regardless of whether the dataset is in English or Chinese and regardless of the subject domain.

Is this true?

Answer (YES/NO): NO